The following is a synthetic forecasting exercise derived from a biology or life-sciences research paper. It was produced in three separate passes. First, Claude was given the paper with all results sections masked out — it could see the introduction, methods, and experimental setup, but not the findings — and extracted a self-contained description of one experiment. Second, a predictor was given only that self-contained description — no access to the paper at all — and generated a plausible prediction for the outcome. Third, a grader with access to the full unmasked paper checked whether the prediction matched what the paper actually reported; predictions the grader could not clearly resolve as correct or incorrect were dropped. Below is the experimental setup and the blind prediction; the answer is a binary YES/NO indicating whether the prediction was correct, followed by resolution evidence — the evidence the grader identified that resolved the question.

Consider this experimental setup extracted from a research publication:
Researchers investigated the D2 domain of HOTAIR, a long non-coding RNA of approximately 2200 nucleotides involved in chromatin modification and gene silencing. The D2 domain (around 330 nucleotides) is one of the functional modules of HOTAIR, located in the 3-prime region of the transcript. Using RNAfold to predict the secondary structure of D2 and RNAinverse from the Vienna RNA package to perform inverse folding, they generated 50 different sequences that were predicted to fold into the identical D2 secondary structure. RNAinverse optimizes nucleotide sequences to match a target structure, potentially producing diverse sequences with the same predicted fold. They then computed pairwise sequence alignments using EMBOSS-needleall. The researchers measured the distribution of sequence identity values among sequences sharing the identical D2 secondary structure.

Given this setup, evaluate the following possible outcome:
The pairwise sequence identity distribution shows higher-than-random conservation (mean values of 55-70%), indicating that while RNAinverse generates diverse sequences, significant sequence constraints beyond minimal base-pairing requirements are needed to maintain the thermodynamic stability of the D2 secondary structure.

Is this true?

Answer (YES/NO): NO